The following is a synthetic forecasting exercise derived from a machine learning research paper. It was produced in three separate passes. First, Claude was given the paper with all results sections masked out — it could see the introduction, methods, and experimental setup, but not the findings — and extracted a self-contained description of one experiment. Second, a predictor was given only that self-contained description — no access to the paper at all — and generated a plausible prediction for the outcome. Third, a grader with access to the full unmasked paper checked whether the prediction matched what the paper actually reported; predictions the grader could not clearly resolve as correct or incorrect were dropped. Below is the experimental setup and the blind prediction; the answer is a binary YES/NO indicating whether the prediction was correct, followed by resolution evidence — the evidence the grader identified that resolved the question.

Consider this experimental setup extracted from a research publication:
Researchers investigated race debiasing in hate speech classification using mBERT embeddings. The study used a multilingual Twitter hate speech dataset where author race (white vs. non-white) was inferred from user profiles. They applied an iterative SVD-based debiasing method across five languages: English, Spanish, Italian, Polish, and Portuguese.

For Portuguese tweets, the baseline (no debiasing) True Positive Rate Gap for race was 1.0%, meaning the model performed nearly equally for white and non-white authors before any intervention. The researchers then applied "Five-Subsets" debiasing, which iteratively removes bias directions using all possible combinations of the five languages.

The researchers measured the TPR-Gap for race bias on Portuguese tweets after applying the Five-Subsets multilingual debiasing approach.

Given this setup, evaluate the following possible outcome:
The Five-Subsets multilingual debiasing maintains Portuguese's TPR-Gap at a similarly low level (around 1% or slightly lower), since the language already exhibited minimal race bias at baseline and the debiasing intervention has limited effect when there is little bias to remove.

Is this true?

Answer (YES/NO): NO